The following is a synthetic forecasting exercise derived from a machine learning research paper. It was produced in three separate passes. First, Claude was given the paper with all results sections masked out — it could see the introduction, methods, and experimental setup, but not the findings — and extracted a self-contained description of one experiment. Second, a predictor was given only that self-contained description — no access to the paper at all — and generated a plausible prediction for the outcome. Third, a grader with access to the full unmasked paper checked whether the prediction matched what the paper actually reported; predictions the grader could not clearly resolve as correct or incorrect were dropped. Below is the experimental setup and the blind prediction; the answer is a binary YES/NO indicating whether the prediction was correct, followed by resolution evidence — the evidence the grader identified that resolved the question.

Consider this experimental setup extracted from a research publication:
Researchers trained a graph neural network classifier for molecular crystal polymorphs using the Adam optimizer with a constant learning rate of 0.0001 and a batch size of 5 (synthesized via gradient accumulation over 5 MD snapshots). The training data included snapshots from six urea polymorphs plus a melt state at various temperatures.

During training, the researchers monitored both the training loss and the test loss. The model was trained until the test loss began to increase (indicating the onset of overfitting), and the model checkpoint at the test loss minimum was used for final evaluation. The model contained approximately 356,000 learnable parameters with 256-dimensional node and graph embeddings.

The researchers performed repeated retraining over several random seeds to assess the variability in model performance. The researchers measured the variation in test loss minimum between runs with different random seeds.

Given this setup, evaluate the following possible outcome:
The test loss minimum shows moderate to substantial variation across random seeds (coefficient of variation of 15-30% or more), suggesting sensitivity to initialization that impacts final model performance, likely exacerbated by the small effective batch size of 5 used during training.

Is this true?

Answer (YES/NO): NO